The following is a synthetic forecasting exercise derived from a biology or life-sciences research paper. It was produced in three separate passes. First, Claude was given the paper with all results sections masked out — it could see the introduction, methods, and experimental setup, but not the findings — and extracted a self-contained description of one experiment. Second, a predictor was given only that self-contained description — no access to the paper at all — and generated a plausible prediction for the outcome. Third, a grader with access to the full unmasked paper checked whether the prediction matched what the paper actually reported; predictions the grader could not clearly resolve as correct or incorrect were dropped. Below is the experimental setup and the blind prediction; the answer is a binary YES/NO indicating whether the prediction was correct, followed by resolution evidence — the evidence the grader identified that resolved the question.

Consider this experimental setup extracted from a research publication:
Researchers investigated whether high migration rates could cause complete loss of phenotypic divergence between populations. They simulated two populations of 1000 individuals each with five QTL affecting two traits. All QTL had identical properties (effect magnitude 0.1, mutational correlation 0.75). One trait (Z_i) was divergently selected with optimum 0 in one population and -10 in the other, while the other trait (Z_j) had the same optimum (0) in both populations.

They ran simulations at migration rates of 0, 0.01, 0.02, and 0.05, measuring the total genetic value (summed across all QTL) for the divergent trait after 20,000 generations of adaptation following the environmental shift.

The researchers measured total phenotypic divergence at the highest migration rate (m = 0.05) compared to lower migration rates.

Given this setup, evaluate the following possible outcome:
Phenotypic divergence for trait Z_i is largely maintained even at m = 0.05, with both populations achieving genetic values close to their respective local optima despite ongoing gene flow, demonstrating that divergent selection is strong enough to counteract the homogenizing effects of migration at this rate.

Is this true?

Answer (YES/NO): NO